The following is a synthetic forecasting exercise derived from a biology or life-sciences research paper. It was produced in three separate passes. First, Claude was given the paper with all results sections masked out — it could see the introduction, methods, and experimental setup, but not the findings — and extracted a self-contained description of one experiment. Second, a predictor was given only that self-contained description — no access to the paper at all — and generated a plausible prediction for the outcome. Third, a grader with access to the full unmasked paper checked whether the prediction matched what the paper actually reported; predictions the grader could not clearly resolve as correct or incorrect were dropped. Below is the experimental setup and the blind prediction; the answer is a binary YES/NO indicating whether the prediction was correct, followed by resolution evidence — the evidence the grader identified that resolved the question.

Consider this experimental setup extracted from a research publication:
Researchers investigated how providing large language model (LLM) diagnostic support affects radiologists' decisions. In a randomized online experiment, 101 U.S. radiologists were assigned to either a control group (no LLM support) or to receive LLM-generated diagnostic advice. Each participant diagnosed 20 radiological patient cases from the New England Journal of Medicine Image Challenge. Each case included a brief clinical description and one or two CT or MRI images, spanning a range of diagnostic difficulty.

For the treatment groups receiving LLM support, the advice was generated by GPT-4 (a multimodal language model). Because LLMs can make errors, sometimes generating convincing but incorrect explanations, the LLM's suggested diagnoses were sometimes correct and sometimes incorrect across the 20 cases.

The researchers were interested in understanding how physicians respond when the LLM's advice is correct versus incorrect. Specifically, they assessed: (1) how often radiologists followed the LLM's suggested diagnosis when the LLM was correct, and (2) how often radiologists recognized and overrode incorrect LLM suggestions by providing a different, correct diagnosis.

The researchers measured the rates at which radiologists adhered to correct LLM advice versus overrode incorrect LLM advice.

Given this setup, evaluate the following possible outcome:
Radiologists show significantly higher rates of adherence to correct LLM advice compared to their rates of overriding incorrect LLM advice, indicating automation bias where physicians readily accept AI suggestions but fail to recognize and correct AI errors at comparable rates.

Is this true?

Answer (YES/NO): NO